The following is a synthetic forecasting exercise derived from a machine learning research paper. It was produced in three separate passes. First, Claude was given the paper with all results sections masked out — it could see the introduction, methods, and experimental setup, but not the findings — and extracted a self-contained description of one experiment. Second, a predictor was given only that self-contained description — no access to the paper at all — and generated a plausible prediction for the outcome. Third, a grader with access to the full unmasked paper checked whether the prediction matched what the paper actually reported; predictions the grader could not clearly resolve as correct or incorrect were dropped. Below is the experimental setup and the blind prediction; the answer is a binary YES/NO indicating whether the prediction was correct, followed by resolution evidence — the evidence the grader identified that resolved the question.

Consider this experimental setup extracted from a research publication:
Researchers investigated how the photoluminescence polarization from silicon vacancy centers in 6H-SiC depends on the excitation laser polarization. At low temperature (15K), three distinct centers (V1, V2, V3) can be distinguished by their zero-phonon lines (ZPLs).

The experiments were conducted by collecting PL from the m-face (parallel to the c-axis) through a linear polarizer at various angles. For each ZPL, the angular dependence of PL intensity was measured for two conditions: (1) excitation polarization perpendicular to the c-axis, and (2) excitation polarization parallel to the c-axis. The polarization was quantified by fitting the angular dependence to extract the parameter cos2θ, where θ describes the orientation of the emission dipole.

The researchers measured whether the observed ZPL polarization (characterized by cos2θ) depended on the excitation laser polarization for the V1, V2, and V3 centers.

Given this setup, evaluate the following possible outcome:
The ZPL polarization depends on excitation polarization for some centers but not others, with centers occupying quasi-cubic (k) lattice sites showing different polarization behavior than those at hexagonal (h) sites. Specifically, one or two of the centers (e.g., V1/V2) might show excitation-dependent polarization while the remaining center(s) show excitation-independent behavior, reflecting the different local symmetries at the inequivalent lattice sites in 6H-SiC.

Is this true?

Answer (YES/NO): NO